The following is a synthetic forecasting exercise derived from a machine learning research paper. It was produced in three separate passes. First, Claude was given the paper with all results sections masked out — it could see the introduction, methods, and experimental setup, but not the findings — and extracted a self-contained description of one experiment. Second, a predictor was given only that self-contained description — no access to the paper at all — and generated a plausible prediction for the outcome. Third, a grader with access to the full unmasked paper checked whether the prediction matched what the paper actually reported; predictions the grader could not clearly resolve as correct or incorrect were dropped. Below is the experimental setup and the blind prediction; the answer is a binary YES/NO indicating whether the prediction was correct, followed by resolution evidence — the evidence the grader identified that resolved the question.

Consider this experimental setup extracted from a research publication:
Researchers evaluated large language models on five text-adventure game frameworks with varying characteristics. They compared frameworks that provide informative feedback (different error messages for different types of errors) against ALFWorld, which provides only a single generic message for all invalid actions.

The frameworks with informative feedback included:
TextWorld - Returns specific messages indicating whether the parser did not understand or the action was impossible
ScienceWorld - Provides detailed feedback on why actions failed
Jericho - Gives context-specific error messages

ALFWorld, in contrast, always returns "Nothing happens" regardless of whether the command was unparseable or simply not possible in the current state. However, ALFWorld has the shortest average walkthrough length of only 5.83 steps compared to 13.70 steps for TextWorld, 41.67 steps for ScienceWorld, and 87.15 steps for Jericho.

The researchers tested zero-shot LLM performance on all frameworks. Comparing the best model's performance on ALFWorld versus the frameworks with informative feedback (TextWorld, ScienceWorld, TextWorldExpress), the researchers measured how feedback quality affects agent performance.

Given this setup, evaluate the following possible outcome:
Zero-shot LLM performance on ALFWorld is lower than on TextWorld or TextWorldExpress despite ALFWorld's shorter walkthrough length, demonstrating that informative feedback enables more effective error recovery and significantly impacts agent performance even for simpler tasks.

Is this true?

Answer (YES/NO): YES